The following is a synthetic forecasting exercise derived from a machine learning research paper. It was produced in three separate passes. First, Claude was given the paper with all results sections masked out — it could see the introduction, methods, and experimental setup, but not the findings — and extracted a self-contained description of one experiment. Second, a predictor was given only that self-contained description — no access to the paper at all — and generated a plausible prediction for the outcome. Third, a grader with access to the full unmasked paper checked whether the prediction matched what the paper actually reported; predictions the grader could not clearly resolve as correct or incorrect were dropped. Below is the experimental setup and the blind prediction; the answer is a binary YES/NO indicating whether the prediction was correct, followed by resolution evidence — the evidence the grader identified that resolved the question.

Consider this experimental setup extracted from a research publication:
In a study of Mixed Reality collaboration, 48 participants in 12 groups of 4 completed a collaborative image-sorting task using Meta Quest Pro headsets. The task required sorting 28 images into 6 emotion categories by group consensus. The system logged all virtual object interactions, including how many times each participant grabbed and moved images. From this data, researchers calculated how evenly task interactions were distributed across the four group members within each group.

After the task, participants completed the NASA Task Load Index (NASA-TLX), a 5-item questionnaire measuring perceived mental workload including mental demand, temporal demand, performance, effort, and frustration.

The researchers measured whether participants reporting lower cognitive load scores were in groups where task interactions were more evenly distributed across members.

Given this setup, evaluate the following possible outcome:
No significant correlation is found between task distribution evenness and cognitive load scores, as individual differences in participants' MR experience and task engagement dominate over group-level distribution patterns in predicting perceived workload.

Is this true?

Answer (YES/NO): YES